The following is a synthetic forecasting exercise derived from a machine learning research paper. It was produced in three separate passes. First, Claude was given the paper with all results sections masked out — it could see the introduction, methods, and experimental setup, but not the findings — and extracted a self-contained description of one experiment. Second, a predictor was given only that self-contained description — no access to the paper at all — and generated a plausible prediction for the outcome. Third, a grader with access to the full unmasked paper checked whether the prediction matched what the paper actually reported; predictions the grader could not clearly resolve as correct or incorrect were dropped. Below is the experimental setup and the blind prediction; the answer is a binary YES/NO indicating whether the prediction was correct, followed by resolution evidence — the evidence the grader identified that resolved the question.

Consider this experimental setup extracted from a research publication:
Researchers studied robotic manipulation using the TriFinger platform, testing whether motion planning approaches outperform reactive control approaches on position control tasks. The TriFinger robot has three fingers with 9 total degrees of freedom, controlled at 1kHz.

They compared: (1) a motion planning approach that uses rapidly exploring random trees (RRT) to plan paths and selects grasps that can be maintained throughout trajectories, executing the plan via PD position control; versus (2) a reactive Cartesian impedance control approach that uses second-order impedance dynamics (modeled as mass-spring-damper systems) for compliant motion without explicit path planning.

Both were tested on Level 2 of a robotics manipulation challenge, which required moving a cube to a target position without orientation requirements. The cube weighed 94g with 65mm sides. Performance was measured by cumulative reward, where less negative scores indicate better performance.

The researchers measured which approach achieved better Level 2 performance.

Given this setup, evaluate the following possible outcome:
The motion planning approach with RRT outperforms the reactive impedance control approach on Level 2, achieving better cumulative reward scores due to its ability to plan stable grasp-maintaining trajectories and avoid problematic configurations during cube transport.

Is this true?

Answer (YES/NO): YES